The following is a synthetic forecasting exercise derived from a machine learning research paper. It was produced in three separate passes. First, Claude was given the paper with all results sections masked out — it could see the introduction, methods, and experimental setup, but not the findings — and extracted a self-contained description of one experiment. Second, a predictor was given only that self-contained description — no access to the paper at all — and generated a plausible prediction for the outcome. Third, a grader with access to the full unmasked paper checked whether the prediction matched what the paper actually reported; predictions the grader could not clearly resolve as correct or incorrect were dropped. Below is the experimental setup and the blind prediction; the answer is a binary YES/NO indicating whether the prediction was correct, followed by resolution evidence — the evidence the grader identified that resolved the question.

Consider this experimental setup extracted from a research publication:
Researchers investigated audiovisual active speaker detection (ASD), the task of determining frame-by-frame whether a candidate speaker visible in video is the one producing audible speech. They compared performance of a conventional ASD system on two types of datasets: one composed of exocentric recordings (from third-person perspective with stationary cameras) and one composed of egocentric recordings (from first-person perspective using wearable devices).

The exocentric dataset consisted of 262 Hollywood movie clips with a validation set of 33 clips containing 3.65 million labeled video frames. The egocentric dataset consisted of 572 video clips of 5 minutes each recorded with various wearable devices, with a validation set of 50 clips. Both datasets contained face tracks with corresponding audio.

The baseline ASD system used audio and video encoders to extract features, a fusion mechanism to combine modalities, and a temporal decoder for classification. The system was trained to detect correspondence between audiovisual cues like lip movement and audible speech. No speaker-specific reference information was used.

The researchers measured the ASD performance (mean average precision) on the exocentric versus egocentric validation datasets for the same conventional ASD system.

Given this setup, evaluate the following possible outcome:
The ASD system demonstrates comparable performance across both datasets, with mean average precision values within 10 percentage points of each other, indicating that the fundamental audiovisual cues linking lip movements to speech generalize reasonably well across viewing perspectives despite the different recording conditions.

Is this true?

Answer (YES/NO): NO